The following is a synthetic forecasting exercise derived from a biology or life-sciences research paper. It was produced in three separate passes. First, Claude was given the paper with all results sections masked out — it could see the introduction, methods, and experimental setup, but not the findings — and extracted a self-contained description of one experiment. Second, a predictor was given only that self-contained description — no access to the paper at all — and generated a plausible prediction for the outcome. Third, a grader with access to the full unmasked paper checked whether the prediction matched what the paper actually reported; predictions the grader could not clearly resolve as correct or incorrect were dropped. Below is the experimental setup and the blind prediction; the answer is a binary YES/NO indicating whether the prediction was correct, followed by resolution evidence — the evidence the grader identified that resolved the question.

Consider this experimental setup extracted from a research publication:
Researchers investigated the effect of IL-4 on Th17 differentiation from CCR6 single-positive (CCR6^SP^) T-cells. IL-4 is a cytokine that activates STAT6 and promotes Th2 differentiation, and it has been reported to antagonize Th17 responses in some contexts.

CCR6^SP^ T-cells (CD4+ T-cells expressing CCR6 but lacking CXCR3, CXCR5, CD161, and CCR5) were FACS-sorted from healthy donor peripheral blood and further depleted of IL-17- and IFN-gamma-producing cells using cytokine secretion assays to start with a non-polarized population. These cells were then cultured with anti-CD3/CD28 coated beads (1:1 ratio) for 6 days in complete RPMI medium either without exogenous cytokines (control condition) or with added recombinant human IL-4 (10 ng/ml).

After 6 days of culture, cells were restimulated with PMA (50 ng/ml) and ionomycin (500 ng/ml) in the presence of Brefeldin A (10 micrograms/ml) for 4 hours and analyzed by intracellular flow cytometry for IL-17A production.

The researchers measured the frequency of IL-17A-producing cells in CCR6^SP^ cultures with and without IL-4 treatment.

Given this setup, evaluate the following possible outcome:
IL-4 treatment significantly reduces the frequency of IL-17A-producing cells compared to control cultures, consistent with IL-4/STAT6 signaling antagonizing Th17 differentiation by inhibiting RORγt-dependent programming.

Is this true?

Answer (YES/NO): YES